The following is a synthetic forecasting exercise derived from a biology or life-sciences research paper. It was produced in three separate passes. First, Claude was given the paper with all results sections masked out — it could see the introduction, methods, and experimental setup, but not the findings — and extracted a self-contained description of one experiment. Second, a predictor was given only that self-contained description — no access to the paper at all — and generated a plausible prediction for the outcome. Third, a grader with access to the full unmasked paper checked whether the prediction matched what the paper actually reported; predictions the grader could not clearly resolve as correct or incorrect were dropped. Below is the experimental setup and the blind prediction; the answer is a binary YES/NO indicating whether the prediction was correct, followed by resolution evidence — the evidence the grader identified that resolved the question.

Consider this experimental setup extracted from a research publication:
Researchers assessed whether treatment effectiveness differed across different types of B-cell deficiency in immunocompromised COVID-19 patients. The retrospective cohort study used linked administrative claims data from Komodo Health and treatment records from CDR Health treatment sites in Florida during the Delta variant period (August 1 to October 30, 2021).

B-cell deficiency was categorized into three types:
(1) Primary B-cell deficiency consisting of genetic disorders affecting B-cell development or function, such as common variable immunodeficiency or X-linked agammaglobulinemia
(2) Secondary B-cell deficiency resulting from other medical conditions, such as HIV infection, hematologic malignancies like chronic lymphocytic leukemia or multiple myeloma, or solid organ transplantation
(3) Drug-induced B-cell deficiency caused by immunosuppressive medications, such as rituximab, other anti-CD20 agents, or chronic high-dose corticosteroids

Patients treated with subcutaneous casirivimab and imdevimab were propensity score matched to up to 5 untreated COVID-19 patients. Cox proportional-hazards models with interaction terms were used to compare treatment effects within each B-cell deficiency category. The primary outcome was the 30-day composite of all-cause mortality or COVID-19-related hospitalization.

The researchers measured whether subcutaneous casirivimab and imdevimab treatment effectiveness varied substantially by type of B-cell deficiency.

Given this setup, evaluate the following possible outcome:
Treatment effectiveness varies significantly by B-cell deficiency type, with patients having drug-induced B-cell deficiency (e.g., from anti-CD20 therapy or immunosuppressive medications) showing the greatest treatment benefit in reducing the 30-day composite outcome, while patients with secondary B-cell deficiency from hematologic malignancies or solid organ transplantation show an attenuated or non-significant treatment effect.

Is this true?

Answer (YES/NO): NO